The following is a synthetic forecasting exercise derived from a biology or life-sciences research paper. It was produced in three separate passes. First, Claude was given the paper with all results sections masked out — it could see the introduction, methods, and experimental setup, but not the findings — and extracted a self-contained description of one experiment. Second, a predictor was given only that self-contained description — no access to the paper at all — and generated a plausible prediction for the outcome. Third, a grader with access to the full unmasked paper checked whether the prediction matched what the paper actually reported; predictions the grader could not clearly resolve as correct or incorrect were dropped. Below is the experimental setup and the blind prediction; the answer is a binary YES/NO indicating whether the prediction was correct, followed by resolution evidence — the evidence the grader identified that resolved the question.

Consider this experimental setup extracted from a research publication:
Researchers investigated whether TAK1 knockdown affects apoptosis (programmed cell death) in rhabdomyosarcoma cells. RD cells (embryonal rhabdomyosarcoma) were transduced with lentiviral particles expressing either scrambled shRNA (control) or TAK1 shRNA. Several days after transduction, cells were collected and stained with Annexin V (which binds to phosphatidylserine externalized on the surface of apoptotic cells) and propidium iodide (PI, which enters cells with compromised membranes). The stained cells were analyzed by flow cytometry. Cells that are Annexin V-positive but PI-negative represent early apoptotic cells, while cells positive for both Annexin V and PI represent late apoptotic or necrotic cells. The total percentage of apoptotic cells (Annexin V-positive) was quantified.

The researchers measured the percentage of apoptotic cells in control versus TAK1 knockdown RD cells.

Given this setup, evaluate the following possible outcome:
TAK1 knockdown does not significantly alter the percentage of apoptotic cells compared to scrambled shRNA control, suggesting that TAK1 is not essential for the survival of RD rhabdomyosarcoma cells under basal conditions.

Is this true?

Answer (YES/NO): NO